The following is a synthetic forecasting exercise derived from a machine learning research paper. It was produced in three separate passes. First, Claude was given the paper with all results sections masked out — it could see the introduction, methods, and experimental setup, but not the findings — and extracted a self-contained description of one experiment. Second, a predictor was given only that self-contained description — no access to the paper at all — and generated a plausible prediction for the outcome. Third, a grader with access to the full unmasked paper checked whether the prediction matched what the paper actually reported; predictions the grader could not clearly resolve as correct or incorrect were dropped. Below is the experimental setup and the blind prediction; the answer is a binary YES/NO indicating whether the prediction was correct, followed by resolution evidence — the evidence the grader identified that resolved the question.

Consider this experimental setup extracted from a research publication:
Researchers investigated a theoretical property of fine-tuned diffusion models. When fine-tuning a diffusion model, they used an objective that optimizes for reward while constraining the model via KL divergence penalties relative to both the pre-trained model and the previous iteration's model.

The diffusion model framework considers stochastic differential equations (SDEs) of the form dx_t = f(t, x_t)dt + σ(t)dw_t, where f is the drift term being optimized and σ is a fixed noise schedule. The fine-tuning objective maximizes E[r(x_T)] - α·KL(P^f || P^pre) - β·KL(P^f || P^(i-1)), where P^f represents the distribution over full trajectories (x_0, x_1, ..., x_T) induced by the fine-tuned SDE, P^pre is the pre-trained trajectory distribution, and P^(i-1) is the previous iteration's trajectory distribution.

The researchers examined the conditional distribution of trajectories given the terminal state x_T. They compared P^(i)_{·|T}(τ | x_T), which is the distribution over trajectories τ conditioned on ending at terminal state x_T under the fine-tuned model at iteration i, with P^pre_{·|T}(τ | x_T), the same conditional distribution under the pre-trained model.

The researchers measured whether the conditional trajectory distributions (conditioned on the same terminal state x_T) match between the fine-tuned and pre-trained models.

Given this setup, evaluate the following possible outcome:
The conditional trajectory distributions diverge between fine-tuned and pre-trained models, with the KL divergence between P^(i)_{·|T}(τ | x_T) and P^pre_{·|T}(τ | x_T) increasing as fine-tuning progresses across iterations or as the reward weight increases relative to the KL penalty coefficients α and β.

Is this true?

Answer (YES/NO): NO